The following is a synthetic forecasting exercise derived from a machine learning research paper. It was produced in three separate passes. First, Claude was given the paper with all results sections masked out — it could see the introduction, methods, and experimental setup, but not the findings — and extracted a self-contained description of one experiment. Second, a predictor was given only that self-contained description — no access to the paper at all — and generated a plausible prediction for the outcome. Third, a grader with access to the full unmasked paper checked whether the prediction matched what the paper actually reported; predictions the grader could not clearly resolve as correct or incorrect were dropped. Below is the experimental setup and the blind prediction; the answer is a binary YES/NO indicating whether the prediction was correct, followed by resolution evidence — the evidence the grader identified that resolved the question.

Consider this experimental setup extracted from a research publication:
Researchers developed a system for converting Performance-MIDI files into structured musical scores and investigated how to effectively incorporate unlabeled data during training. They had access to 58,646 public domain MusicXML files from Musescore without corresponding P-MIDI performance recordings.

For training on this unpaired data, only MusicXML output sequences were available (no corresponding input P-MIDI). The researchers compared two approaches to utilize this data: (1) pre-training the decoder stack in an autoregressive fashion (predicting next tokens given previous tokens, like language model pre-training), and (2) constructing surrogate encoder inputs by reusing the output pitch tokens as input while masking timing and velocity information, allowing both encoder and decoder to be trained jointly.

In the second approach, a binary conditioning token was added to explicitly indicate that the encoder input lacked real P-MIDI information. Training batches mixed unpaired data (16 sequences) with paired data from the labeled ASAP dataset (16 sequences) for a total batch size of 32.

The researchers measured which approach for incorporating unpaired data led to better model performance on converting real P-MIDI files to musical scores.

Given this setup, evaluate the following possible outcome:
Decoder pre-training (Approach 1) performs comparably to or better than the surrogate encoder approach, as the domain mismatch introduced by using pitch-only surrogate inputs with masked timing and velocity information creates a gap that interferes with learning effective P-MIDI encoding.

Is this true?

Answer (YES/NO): NO